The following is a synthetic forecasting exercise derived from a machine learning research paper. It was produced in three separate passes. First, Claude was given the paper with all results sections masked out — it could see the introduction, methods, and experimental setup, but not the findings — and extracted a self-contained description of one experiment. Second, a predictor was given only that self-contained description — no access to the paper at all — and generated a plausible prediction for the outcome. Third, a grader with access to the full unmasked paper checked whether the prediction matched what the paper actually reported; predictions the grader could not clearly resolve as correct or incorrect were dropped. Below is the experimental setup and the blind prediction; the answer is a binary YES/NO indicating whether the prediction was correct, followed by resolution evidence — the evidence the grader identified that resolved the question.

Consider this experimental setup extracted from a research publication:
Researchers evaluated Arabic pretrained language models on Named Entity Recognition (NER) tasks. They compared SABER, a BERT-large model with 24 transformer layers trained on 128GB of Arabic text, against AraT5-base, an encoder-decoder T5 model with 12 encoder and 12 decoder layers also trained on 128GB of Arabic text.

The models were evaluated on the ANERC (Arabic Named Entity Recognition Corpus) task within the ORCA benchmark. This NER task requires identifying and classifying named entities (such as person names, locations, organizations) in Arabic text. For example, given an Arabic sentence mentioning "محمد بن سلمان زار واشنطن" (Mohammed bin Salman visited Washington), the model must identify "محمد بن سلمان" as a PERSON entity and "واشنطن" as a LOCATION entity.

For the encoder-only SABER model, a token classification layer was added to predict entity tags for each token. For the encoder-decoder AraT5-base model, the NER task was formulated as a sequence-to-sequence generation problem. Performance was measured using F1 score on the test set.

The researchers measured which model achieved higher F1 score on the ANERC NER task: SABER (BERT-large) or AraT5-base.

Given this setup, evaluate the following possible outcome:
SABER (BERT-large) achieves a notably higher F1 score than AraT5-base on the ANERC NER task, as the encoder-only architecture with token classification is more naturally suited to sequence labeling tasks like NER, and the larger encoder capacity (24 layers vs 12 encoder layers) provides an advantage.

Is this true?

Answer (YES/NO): NO